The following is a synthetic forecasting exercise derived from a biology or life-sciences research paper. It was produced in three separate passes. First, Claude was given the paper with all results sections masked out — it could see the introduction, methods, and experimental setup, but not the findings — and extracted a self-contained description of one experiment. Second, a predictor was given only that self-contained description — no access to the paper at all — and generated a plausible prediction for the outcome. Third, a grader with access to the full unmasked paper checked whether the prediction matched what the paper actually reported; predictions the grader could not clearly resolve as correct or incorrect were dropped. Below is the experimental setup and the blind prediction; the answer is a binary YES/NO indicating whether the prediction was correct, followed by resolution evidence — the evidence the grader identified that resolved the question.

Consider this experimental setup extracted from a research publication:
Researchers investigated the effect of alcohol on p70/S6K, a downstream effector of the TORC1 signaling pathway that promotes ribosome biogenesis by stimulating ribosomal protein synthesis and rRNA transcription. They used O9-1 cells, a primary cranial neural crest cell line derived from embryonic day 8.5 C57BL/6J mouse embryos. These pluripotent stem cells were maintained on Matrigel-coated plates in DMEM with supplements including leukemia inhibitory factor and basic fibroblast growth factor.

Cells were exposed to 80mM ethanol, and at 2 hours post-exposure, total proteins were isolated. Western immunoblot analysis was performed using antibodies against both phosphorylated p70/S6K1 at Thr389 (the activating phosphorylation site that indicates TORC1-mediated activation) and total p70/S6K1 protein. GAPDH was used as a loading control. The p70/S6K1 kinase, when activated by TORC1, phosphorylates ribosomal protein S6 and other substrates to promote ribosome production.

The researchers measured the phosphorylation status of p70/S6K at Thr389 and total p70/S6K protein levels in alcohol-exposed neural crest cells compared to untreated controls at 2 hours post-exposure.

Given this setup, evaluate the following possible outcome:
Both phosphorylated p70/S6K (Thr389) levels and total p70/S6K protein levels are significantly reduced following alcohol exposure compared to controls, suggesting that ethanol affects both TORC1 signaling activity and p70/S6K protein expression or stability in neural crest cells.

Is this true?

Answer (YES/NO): YES